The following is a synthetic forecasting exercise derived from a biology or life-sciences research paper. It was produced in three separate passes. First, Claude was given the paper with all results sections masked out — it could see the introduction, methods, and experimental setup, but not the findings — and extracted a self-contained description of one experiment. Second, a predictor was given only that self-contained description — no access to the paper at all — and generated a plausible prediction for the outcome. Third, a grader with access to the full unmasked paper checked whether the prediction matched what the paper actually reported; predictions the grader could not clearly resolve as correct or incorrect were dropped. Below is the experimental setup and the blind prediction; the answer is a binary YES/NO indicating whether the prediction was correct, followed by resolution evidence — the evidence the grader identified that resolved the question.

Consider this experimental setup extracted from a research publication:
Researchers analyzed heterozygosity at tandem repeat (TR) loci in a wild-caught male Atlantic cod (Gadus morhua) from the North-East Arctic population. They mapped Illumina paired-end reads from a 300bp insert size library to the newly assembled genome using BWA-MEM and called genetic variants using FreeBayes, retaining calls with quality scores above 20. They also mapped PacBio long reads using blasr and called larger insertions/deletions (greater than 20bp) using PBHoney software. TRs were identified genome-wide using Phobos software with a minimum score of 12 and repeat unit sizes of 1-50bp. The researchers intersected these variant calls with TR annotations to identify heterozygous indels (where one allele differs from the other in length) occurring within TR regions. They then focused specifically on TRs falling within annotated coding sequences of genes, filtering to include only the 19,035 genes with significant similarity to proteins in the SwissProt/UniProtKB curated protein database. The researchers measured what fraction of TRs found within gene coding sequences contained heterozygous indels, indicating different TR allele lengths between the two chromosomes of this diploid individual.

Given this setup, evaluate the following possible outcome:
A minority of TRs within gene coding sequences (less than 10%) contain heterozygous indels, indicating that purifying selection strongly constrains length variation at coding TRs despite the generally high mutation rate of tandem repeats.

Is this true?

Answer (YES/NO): NO